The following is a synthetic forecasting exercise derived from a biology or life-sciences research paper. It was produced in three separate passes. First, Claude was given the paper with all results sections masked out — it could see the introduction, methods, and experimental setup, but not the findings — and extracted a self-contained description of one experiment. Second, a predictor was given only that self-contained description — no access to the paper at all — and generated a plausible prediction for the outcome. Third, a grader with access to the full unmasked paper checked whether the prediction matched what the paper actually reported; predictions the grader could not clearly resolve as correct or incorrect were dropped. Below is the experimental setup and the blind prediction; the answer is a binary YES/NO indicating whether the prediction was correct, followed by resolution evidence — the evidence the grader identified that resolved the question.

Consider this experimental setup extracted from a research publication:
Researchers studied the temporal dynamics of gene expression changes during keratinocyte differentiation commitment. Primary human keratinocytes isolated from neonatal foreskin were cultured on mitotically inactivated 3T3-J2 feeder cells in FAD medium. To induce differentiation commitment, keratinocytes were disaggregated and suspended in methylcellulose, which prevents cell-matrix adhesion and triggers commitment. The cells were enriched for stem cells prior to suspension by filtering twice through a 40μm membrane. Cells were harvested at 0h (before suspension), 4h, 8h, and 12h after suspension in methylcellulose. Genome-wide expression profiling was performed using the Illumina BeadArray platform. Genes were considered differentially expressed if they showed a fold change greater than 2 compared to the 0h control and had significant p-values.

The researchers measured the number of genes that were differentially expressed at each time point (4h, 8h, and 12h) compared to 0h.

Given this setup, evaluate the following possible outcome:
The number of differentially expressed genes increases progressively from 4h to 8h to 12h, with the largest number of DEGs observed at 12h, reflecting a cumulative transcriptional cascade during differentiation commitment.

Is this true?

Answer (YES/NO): YES